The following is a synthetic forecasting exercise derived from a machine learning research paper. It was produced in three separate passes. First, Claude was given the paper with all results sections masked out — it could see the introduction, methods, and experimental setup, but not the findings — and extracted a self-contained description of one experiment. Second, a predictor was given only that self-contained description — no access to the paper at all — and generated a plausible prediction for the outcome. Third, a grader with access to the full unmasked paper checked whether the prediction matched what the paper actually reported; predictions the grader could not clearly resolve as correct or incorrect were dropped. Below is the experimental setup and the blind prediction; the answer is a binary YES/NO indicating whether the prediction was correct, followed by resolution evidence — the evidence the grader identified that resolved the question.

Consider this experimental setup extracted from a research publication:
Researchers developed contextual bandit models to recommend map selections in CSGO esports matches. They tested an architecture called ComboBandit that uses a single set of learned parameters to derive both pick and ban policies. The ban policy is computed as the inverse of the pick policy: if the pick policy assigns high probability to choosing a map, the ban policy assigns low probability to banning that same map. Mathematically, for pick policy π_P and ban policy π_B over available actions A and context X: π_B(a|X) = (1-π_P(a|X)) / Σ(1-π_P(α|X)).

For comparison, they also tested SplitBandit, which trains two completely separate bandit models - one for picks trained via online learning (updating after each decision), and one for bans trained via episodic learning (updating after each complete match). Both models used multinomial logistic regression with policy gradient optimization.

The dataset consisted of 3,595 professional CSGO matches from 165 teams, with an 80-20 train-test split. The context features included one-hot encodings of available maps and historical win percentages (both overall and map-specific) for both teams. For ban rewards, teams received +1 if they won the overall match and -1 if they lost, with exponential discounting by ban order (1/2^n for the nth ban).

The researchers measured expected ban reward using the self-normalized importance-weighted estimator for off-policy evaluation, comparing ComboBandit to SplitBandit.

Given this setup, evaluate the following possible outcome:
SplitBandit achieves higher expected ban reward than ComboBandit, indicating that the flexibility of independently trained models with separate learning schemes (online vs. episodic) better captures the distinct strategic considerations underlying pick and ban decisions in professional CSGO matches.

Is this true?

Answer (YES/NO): NO